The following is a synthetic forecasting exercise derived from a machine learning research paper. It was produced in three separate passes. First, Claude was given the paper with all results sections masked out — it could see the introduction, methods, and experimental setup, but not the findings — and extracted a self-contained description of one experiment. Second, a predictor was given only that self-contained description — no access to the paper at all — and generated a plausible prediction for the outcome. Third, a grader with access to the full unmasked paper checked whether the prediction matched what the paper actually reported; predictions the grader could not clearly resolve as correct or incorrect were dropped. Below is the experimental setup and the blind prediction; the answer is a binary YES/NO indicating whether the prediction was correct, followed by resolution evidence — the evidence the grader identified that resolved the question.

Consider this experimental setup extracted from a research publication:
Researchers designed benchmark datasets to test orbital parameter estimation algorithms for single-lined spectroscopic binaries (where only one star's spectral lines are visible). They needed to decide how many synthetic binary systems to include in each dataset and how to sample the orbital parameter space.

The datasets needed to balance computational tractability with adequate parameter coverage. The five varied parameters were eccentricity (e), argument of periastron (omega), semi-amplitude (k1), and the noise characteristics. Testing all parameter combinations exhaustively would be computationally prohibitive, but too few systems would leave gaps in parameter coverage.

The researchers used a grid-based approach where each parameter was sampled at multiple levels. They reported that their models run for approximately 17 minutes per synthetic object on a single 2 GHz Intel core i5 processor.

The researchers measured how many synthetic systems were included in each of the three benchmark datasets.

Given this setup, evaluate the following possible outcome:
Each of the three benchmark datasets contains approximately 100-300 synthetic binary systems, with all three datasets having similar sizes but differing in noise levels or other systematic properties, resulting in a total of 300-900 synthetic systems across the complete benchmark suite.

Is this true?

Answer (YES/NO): YES